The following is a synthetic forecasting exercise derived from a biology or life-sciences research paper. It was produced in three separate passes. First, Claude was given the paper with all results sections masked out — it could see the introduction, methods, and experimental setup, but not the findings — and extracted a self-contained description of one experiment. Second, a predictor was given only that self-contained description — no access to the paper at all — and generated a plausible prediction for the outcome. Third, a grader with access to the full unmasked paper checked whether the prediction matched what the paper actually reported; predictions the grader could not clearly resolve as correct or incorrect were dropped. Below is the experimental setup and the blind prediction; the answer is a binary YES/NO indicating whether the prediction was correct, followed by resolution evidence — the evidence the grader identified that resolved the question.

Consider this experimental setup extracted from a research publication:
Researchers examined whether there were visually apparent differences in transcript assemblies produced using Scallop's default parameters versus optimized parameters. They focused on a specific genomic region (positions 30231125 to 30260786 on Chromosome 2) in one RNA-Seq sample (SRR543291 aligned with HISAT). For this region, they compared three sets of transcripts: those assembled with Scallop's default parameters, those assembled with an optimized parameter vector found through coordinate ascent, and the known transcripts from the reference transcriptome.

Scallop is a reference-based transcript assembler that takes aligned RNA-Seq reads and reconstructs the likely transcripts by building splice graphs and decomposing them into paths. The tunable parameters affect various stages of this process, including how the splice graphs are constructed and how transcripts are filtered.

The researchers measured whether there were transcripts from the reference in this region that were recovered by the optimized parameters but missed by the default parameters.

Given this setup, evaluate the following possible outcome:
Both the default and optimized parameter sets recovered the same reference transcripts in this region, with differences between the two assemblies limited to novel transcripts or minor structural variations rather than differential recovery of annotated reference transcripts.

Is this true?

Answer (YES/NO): NO